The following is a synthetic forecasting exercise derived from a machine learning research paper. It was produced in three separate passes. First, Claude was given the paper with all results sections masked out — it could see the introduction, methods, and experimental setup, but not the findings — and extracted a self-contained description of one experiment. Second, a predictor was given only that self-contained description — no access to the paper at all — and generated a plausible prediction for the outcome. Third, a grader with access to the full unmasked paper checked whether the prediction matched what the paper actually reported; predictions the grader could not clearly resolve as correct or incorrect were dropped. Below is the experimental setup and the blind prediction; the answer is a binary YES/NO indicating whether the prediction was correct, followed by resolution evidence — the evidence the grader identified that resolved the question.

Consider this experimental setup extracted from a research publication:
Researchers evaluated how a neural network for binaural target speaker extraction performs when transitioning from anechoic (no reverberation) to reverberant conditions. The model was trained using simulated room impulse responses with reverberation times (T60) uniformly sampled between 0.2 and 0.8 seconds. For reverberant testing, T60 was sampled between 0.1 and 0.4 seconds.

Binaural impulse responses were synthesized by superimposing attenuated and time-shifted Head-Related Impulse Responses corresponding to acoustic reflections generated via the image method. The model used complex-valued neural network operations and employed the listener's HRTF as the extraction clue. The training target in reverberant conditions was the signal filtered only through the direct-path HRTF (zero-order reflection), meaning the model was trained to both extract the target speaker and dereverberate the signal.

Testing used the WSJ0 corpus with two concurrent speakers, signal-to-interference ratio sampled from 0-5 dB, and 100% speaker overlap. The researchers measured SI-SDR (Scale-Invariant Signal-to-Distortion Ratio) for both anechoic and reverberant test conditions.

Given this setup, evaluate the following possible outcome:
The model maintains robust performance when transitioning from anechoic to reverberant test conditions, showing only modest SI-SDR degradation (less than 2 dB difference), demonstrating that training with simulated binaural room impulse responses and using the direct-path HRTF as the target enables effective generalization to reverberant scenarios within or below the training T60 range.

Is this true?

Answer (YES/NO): NO